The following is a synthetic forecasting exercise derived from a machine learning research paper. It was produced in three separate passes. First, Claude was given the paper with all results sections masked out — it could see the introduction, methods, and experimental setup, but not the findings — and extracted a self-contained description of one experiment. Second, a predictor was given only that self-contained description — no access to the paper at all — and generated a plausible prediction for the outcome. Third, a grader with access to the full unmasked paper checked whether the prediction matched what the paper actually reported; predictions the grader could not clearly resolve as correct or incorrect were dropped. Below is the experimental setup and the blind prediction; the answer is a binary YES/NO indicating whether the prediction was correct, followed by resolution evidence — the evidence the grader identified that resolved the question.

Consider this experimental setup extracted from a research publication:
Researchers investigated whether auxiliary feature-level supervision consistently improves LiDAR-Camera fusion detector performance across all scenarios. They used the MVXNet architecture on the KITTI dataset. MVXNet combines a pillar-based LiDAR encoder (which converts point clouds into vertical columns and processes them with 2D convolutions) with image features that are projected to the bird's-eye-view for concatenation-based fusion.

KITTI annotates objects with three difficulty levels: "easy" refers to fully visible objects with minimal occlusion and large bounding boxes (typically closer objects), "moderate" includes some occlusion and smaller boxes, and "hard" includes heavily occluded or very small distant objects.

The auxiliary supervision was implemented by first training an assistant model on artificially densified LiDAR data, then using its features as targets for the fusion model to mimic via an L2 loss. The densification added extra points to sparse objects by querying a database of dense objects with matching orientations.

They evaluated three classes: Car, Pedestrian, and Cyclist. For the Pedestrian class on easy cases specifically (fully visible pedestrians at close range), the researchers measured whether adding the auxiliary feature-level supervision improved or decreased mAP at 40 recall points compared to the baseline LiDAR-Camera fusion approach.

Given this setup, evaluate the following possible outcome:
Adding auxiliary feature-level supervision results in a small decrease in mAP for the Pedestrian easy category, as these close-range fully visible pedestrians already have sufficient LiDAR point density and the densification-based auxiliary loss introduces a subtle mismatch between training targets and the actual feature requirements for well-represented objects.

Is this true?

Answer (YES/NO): YES